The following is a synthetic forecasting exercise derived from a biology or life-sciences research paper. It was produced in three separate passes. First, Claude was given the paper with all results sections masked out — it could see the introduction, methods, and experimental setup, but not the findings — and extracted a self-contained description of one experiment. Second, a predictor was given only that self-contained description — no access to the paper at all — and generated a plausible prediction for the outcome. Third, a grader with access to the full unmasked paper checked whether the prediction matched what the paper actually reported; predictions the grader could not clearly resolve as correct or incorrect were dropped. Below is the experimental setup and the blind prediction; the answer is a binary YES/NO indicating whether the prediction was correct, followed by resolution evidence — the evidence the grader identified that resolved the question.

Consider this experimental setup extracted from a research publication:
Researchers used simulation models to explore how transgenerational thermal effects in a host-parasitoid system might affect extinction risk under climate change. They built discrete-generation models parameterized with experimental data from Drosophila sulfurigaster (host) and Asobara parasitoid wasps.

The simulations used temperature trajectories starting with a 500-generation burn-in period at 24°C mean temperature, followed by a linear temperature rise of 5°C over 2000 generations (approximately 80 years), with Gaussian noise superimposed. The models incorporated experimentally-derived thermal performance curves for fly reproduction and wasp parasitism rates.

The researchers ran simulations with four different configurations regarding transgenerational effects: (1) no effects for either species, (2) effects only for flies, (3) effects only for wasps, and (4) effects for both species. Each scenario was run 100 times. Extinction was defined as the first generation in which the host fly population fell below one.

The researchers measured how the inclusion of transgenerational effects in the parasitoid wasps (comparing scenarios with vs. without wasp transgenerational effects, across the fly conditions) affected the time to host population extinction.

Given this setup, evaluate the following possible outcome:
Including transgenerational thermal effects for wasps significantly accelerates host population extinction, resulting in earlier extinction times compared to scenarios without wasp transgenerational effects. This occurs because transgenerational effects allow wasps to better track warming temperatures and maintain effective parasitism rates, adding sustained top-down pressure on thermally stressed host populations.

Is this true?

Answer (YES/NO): NO